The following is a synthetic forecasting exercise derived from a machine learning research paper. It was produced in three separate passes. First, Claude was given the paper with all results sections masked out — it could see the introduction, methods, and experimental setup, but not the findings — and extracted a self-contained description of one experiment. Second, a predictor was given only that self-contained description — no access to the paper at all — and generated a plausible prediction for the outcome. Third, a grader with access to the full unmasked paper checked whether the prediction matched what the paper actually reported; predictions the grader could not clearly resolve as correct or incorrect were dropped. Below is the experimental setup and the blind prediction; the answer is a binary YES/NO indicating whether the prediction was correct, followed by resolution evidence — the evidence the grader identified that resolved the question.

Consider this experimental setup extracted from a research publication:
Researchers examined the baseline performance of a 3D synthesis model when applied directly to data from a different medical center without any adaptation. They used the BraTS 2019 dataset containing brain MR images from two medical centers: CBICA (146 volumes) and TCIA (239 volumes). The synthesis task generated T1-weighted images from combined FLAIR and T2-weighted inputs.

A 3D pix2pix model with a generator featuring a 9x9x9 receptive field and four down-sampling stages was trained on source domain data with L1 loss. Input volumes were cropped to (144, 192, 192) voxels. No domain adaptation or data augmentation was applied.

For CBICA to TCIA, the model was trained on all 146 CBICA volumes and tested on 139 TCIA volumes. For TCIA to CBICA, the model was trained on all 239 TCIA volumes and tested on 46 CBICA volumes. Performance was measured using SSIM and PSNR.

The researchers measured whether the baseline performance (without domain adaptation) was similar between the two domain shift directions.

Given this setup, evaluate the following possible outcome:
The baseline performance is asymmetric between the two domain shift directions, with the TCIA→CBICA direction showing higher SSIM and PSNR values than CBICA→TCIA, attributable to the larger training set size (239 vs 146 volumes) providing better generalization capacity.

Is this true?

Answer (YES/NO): NO